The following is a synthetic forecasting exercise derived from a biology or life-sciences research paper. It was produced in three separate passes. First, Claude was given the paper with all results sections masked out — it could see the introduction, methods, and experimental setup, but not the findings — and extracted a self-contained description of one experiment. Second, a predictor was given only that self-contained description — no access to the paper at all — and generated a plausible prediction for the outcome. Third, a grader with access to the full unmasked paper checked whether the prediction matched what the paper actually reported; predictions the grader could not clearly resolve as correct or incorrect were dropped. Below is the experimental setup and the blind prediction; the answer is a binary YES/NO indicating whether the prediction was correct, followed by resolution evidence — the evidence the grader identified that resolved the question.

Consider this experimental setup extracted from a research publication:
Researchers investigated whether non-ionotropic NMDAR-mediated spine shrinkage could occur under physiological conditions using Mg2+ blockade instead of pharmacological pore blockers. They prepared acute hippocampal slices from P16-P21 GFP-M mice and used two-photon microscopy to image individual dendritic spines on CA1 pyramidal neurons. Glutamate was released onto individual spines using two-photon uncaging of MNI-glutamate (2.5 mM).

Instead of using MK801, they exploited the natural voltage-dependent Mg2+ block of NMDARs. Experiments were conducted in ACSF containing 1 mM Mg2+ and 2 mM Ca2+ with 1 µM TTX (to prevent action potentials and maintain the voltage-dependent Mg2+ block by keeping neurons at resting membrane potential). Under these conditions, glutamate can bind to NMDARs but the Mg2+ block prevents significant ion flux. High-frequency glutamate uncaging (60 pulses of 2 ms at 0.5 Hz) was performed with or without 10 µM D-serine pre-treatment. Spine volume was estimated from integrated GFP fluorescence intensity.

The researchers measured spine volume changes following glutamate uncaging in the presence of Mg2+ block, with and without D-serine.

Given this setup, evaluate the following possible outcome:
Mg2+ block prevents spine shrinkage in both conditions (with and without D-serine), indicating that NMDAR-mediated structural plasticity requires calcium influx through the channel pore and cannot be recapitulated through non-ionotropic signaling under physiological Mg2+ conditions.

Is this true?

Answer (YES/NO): NO